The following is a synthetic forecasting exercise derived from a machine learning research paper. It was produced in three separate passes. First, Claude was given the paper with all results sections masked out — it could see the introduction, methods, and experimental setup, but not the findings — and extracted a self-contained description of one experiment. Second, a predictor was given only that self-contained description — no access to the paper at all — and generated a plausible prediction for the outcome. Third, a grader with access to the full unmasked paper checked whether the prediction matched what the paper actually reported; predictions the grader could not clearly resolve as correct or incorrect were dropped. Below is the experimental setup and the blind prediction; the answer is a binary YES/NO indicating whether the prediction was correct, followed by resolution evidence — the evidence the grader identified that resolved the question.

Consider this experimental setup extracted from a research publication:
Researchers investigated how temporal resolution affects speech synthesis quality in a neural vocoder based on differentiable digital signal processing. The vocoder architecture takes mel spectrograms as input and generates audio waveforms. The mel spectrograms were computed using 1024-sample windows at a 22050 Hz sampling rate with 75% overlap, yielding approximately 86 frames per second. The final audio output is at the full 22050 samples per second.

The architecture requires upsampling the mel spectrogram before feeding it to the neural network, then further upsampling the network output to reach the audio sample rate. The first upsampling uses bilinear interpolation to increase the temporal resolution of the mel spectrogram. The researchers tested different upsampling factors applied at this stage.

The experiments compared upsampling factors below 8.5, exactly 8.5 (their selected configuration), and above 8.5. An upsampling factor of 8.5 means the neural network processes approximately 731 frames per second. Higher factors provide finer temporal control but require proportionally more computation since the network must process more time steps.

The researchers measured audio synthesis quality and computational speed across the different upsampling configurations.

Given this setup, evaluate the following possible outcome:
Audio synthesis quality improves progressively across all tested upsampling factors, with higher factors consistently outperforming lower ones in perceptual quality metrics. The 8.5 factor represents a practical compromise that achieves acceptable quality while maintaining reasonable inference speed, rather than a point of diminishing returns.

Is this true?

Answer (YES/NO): NO